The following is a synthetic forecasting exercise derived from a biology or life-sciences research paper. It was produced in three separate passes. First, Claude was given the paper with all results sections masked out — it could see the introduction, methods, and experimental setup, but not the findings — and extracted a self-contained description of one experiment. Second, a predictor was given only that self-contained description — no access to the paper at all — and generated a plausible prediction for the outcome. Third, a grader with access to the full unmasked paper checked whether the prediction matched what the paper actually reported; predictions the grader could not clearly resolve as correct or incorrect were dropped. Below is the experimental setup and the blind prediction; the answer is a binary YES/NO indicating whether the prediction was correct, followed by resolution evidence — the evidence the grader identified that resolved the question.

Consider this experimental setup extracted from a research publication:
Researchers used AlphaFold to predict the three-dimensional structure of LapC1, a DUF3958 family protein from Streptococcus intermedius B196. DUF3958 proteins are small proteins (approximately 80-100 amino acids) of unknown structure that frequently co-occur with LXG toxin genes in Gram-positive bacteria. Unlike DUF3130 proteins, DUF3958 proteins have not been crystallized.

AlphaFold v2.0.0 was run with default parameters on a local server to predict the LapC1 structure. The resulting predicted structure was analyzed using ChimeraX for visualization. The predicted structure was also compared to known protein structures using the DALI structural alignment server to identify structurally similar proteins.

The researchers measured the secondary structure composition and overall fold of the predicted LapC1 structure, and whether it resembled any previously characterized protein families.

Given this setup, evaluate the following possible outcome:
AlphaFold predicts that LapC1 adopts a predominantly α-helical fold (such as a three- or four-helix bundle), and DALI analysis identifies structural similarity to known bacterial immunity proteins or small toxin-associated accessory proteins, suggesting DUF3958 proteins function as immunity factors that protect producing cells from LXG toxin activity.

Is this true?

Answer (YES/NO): NO